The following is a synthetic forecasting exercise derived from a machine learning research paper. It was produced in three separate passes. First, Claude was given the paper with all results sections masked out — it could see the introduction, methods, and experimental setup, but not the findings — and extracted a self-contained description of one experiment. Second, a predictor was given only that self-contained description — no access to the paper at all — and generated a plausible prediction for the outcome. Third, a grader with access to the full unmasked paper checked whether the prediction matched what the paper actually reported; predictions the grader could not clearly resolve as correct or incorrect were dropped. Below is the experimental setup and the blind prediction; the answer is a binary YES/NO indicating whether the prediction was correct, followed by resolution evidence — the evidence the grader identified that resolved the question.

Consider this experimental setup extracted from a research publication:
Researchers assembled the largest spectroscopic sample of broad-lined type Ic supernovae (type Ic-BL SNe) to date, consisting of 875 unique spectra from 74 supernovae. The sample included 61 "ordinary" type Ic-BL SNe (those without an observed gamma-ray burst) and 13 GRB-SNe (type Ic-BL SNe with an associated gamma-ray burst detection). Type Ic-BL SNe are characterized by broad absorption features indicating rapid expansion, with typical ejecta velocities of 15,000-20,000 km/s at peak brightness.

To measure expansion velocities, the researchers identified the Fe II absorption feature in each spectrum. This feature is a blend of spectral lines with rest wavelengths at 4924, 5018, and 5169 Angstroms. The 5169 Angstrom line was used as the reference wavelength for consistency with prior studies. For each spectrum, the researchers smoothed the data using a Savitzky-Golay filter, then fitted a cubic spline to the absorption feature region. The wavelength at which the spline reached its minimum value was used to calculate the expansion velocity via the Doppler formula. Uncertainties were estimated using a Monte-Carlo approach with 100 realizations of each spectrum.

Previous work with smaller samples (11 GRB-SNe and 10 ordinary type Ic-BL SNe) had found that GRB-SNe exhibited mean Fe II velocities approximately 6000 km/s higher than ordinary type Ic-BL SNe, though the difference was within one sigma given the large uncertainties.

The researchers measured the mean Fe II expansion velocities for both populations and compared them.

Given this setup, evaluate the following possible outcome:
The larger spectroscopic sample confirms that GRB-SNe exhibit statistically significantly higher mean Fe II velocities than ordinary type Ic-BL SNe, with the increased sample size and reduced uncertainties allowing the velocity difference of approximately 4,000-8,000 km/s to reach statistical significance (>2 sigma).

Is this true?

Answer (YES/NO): NO